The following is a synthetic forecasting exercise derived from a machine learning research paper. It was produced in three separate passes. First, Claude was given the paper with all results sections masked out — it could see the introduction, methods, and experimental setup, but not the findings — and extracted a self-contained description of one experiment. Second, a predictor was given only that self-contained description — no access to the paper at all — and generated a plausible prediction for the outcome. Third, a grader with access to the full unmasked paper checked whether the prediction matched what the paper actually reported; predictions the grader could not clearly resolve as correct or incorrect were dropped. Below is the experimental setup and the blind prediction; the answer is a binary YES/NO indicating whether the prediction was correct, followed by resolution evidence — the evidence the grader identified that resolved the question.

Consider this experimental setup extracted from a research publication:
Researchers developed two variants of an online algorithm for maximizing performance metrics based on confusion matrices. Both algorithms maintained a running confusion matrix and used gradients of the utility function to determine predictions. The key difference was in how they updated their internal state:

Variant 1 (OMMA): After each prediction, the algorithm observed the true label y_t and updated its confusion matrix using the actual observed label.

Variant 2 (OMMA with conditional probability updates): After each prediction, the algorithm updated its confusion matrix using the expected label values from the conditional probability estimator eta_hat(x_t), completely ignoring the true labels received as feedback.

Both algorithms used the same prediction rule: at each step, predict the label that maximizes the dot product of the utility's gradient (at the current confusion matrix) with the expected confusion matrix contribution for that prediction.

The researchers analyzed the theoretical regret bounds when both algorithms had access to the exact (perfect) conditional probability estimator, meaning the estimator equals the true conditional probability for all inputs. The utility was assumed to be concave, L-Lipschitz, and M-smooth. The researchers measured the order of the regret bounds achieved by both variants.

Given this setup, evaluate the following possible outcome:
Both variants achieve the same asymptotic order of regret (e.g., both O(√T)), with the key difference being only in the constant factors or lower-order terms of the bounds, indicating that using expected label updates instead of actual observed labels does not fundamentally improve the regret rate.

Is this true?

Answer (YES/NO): YES